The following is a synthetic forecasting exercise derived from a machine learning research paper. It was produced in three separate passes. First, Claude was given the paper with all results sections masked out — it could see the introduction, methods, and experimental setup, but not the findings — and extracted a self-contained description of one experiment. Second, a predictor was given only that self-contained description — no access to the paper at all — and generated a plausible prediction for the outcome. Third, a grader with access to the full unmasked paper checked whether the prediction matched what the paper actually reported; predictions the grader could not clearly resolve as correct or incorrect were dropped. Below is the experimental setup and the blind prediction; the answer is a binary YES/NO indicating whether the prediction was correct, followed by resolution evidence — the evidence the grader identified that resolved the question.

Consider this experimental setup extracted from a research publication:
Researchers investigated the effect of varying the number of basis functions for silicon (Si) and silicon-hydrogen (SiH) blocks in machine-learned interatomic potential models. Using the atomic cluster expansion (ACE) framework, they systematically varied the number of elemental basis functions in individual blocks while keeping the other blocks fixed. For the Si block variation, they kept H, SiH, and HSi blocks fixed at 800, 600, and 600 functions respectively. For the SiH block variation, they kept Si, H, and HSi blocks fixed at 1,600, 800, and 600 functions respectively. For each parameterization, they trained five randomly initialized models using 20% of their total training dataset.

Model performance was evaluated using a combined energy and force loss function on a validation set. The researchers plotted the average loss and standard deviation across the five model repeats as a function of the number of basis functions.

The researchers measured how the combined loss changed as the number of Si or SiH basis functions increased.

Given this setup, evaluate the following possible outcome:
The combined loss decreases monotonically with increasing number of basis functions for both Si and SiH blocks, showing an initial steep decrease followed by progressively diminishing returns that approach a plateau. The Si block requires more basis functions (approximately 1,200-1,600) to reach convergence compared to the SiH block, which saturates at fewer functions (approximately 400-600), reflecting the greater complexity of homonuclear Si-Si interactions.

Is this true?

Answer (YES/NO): NO